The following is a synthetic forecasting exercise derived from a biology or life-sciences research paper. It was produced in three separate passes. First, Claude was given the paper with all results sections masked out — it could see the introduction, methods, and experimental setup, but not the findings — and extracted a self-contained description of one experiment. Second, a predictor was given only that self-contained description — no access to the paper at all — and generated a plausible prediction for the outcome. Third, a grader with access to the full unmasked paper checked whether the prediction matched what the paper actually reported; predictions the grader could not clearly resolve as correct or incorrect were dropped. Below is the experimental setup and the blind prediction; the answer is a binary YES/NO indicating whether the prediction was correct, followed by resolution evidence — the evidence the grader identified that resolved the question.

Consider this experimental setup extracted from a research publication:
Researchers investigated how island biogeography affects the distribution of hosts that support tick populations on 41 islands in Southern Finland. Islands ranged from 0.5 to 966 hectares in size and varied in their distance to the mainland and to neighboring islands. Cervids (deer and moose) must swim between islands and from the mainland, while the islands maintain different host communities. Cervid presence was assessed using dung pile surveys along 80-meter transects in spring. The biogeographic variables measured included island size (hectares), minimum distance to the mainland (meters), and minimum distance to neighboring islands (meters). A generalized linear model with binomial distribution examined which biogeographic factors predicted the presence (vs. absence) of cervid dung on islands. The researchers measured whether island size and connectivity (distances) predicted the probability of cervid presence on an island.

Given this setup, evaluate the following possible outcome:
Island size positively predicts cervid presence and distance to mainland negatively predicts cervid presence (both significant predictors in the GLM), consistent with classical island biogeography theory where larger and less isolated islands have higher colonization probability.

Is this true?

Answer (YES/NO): NO